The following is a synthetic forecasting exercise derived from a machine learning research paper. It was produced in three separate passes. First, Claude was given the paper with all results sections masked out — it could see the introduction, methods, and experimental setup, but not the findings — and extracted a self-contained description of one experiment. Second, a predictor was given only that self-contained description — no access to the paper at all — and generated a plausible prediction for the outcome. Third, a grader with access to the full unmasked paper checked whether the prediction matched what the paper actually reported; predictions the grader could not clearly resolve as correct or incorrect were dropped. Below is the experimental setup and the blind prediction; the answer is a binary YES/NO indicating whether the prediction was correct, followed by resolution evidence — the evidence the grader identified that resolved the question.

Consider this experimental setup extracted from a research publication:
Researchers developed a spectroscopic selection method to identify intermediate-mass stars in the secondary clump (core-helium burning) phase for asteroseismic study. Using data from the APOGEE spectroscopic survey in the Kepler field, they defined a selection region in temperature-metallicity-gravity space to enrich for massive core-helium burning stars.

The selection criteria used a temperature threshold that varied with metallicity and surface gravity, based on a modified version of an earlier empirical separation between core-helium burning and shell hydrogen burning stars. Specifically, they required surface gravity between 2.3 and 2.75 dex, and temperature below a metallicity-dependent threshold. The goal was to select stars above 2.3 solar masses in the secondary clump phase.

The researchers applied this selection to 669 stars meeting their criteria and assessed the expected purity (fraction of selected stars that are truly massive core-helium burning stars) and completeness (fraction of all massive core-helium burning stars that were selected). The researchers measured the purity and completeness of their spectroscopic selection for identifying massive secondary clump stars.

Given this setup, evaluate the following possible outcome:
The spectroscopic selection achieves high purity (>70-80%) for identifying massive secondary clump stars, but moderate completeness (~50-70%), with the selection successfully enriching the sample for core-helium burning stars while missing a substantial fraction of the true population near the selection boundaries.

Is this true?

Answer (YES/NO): NO